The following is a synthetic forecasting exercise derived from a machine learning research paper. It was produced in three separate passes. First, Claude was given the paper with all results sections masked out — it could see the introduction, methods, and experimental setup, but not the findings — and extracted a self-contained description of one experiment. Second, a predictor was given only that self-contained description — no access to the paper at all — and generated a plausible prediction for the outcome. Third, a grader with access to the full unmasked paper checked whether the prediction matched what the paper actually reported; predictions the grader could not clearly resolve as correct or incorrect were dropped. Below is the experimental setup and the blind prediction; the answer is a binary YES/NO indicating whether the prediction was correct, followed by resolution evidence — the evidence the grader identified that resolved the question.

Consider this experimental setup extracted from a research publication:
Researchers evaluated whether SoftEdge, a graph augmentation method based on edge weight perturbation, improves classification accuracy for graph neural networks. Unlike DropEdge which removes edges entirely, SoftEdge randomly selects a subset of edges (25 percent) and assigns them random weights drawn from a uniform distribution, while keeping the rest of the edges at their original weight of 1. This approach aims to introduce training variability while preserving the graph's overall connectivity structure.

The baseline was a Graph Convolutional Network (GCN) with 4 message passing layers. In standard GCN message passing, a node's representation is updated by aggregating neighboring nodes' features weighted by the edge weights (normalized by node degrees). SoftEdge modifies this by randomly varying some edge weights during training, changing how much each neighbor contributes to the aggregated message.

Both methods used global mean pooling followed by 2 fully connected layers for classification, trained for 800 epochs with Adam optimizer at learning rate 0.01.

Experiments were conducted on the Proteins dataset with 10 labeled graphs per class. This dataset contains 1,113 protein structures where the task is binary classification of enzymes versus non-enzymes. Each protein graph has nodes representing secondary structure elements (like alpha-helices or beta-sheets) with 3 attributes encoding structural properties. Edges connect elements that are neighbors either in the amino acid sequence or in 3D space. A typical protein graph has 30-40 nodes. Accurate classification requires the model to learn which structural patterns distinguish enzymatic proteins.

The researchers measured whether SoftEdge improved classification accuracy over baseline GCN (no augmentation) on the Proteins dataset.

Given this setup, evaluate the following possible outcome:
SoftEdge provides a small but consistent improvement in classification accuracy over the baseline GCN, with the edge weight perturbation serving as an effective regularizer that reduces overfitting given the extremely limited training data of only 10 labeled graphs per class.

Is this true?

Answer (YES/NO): NO